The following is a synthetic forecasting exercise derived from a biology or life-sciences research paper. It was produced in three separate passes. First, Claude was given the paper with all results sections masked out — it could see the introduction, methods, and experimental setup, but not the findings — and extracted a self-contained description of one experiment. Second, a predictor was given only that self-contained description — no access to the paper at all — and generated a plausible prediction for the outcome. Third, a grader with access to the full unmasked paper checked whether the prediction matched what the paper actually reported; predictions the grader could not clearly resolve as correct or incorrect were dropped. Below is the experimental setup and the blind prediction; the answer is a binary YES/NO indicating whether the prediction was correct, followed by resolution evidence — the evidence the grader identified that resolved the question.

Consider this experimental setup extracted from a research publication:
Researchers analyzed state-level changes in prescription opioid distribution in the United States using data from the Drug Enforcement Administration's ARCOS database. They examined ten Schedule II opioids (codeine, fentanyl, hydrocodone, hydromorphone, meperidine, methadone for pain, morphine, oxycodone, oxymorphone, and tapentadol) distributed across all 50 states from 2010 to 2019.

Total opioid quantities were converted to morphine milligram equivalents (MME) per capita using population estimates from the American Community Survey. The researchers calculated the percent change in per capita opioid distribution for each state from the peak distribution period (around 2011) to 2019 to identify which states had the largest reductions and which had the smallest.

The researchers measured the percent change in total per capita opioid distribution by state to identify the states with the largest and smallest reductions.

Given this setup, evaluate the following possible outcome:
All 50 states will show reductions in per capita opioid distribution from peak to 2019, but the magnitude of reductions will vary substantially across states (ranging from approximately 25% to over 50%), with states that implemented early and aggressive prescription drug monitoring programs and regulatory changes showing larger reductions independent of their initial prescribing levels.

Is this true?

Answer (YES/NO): NO